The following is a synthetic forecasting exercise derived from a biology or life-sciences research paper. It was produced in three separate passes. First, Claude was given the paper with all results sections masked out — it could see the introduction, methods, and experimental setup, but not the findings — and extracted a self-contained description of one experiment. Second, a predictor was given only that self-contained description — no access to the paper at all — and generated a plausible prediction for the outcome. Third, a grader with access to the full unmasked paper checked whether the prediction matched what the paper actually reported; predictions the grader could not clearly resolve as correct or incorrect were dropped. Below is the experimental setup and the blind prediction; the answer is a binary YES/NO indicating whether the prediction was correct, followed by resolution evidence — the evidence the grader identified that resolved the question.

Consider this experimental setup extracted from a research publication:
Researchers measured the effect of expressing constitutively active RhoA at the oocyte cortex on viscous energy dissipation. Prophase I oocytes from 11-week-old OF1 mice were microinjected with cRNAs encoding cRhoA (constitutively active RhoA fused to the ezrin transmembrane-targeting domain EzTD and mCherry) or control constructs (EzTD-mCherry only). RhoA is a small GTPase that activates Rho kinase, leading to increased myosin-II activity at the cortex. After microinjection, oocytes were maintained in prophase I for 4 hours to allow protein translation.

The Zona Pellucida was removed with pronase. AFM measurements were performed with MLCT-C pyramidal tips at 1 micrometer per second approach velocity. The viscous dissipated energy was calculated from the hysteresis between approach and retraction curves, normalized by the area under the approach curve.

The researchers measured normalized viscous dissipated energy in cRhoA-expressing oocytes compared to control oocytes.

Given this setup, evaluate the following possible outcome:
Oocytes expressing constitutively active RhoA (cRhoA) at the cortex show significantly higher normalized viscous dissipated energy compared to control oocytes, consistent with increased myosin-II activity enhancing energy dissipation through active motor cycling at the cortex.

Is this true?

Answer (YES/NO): NO